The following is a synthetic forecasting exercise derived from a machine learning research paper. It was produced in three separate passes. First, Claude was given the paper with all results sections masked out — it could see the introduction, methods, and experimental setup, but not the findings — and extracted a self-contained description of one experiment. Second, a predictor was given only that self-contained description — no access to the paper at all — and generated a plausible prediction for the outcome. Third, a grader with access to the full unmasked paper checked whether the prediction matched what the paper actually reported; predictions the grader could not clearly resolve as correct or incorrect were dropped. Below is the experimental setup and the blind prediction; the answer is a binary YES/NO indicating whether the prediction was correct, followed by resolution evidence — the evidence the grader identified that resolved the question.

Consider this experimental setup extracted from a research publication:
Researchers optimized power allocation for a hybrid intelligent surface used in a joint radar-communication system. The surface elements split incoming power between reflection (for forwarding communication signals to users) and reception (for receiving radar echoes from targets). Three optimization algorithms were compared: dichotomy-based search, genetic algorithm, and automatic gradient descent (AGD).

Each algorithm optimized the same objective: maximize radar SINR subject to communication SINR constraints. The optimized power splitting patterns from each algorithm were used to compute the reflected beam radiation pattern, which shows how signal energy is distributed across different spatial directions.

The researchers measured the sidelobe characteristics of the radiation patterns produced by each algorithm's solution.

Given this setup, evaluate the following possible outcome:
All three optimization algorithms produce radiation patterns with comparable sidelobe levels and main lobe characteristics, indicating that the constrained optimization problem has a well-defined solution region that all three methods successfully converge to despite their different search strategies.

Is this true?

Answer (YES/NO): NO